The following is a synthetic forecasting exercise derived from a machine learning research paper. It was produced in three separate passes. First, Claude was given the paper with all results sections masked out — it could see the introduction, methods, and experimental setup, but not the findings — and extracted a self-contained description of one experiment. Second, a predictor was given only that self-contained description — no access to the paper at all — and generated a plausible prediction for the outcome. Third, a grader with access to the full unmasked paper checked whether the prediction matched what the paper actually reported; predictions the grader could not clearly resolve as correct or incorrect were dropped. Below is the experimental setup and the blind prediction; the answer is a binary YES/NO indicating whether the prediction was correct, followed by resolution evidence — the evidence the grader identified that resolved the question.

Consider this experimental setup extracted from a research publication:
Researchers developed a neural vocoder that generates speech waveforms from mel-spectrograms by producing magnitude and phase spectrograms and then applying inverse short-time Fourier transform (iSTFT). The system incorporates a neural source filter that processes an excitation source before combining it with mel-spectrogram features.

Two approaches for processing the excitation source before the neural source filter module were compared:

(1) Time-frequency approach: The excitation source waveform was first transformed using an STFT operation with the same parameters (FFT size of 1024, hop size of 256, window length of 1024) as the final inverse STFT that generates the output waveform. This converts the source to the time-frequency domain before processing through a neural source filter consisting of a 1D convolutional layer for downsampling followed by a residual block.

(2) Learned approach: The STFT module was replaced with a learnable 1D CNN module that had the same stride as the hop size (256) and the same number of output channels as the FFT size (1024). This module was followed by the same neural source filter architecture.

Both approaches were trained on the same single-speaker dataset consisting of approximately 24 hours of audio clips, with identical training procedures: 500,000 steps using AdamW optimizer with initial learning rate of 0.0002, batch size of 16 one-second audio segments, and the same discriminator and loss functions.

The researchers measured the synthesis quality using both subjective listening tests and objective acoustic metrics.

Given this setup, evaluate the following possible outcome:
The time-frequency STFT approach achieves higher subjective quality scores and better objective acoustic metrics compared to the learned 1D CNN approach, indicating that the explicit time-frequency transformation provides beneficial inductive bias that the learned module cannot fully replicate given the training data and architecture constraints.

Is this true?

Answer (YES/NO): YES